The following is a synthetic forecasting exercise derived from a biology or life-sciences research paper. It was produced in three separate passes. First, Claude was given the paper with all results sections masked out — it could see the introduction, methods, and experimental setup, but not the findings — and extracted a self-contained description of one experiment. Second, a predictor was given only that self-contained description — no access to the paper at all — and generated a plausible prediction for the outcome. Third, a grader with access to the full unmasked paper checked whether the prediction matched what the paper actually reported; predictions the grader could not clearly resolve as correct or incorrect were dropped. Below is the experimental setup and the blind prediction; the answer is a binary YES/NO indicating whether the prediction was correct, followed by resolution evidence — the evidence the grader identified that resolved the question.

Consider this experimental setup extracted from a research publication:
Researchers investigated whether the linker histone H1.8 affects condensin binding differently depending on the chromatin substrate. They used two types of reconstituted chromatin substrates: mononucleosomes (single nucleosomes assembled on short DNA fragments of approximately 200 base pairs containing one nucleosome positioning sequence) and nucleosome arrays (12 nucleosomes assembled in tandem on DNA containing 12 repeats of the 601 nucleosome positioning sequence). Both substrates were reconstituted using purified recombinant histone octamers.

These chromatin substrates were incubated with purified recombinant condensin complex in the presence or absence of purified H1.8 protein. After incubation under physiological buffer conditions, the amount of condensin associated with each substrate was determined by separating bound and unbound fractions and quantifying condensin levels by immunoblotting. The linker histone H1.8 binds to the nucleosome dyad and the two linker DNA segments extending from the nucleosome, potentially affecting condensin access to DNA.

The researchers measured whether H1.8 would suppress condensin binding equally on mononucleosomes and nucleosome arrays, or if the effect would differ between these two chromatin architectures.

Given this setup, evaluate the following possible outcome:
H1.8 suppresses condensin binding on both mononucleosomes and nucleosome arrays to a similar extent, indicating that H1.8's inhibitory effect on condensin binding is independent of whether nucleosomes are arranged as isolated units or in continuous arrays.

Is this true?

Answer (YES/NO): YES